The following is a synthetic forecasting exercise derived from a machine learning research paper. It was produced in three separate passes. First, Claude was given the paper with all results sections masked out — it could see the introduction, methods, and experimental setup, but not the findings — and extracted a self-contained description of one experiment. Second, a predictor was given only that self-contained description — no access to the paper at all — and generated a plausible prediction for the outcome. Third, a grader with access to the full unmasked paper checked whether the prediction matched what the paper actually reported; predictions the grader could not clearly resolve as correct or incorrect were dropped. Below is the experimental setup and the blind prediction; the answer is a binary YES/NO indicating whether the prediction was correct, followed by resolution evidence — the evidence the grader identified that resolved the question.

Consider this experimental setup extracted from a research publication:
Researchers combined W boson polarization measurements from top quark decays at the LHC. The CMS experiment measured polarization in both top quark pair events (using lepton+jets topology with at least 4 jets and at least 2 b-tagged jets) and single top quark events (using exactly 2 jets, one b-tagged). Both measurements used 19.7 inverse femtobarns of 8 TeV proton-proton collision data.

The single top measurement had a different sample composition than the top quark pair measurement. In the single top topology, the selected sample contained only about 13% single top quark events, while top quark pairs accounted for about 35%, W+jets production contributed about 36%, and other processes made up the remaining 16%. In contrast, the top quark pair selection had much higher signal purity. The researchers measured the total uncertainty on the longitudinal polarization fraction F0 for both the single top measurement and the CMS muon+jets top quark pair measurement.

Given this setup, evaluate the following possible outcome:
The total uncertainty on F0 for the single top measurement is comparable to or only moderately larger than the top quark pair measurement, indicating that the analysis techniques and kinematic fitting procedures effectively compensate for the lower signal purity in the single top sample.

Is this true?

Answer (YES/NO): NO